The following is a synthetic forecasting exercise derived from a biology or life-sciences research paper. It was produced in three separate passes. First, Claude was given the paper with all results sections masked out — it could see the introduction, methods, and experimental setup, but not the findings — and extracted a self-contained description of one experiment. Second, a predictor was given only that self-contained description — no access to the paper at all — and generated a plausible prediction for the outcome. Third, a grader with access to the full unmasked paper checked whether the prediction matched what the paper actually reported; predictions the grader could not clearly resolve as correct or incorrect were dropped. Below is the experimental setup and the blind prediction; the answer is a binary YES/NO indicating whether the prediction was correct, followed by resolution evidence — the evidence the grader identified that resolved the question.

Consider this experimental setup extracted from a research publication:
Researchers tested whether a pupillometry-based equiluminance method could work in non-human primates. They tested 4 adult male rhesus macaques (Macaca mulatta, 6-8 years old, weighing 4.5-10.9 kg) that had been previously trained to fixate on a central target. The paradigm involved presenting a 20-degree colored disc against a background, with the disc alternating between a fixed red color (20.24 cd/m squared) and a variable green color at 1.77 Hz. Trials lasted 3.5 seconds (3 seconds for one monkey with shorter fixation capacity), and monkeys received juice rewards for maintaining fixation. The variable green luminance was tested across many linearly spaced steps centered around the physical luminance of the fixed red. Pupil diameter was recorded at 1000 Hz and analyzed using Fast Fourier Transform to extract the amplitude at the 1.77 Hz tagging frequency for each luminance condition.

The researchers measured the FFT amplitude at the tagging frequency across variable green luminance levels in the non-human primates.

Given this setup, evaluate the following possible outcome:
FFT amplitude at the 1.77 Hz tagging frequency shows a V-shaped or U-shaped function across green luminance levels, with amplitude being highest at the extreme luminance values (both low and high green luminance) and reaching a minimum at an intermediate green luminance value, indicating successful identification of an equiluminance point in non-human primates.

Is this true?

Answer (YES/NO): YES